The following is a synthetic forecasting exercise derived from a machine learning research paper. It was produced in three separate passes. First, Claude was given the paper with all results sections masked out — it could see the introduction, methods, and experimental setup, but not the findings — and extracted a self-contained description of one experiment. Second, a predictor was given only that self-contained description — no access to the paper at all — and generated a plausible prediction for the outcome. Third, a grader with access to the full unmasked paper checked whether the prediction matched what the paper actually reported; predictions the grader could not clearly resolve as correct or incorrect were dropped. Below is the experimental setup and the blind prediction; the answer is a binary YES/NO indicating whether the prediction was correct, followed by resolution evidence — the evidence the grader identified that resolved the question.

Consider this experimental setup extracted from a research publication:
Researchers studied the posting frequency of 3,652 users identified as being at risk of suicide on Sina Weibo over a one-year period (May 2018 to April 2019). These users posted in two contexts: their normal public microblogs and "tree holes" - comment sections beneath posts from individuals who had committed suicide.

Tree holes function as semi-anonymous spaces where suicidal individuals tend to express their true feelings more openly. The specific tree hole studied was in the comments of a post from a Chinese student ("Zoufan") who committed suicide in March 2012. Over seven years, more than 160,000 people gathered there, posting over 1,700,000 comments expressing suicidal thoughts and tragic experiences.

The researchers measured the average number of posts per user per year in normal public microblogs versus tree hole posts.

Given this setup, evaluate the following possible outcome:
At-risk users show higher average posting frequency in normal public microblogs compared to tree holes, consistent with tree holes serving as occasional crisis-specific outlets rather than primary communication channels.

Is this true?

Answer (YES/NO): YES